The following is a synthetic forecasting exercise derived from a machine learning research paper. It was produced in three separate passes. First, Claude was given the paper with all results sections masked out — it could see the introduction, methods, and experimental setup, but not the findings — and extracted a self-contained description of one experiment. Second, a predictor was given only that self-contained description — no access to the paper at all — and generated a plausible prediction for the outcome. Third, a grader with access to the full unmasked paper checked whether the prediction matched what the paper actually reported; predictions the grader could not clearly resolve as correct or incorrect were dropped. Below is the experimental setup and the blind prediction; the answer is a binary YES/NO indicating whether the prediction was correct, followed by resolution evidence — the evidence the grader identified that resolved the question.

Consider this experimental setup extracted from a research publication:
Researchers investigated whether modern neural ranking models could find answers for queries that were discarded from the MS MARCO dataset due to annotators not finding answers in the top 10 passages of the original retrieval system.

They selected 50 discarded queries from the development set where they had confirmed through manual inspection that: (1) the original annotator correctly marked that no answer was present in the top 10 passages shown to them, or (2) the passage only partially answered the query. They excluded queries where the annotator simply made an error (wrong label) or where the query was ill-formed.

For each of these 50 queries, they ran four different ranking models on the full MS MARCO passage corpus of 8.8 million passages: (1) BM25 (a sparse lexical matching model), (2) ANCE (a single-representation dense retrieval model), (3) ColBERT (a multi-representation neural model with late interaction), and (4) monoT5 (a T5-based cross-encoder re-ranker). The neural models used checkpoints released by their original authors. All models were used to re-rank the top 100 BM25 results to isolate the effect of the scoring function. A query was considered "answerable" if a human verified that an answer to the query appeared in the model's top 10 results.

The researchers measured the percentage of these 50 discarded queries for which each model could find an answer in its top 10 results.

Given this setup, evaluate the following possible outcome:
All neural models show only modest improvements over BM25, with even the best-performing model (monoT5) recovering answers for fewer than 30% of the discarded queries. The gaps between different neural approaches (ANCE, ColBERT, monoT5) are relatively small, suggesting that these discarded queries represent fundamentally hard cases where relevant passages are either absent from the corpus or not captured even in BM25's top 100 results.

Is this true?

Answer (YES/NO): NO